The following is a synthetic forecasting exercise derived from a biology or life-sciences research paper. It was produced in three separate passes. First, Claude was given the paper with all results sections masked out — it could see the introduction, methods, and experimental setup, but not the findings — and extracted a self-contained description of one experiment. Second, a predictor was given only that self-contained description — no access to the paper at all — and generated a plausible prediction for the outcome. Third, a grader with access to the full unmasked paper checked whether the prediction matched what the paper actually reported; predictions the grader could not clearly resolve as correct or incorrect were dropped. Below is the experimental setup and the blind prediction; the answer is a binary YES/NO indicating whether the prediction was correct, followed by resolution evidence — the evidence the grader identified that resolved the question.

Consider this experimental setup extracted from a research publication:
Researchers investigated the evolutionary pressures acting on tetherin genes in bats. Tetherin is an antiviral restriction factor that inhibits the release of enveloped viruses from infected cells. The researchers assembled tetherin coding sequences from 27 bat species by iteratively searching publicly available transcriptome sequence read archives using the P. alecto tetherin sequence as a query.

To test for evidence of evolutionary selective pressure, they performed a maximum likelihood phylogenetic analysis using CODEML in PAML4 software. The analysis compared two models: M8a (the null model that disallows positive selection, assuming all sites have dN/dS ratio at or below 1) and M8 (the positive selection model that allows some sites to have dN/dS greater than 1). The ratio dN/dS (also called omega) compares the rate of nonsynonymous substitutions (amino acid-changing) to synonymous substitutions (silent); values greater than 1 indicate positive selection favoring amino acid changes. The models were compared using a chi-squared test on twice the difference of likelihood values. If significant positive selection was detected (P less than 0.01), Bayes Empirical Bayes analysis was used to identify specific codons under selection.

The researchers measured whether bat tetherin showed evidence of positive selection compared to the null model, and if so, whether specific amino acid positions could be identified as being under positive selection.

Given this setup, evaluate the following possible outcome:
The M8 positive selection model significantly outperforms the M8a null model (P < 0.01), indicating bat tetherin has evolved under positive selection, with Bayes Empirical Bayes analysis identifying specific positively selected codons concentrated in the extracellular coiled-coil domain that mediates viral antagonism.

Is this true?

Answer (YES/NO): NO